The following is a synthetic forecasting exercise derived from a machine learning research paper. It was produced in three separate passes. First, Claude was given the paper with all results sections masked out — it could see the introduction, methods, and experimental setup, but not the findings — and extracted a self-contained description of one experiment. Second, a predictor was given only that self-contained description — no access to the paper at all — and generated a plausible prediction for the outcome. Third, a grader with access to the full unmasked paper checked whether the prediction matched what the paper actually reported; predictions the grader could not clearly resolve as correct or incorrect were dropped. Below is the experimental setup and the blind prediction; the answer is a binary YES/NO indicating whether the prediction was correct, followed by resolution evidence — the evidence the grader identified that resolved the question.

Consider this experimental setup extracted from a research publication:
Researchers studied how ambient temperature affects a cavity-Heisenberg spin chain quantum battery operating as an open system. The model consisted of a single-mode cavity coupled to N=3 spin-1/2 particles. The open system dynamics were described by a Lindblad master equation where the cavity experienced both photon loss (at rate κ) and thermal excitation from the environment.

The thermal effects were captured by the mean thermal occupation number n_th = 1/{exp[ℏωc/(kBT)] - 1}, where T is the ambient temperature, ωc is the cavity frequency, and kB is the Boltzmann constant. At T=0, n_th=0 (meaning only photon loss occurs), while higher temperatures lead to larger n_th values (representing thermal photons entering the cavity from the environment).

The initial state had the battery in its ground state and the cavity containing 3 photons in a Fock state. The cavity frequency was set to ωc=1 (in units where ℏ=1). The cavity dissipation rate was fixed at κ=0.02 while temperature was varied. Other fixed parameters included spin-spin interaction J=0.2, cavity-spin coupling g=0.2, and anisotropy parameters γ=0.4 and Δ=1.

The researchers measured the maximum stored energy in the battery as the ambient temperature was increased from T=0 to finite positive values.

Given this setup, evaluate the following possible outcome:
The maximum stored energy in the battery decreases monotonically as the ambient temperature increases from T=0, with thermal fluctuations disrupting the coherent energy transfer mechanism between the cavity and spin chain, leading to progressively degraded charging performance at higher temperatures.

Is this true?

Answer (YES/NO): NO